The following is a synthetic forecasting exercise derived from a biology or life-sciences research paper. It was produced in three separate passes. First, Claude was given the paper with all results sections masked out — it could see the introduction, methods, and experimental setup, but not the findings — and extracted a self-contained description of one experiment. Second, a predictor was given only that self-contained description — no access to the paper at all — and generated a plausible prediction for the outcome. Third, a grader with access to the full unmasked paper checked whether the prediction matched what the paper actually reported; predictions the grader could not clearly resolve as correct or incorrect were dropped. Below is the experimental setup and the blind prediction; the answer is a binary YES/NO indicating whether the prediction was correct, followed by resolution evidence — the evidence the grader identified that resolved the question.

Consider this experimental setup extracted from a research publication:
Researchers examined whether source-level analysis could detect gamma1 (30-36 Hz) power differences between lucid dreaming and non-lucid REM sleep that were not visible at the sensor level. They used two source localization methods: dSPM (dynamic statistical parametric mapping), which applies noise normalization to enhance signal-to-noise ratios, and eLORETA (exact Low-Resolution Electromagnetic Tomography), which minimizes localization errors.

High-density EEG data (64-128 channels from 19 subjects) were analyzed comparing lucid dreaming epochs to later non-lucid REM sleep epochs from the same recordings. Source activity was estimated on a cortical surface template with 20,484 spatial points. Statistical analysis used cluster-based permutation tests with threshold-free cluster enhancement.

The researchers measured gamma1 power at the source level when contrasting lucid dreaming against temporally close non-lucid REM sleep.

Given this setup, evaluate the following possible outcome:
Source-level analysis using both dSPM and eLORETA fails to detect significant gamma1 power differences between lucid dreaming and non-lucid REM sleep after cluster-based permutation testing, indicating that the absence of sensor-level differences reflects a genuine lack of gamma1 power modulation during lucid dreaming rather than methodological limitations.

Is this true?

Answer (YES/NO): NO